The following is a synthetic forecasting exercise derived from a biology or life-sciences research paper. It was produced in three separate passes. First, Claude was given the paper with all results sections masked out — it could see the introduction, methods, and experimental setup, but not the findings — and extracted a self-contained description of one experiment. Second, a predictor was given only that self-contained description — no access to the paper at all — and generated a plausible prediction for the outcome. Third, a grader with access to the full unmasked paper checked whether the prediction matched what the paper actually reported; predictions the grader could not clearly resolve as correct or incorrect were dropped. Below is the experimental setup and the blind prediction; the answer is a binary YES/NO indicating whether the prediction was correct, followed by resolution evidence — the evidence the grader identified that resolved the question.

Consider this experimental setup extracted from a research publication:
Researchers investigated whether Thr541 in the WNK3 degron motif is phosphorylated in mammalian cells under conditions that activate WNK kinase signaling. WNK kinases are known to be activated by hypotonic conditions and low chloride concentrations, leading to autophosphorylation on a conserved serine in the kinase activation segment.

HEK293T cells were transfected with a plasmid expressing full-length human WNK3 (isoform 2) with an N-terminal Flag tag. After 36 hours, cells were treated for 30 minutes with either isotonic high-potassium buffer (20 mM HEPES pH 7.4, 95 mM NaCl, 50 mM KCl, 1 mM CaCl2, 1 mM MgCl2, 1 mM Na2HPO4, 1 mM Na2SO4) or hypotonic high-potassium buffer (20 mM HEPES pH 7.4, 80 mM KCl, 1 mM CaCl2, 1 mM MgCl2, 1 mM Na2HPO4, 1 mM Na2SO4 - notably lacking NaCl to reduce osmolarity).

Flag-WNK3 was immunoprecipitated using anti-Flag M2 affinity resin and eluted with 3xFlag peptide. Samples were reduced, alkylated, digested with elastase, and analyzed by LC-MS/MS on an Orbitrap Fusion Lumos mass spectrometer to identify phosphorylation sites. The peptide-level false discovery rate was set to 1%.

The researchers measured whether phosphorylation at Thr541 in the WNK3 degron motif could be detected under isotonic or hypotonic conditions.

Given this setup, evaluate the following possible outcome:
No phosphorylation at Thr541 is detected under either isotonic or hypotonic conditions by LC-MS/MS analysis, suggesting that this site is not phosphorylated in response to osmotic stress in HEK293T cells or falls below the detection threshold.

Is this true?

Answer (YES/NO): YES